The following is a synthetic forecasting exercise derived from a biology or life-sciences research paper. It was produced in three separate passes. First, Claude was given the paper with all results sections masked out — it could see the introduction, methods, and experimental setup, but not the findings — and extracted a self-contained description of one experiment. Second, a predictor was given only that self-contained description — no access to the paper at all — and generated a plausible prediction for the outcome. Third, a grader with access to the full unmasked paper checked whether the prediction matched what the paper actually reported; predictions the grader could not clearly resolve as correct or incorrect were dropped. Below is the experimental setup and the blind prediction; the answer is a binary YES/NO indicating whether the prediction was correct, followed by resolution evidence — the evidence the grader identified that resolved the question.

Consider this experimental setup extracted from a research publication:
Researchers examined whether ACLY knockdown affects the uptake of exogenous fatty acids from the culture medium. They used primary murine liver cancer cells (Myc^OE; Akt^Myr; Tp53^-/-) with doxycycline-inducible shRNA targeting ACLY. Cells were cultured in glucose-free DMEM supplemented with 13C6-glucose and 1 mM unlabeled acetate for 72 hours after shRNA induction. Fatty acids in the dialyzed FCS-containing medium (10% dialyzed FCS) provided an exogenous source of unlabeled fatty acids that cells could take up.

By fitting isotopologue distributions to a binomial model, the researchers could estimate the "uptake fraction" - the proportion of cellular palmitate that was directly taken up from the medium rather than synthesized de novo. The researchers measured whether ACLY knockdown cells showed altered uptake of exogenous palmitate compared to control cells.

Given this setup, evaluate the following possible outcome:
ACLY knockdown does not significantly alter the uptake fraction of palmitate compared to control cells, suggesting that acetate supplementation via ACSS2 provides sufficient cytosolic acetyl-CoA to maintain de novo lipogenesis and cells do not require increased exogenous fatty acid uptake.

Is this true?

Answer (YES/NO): NO